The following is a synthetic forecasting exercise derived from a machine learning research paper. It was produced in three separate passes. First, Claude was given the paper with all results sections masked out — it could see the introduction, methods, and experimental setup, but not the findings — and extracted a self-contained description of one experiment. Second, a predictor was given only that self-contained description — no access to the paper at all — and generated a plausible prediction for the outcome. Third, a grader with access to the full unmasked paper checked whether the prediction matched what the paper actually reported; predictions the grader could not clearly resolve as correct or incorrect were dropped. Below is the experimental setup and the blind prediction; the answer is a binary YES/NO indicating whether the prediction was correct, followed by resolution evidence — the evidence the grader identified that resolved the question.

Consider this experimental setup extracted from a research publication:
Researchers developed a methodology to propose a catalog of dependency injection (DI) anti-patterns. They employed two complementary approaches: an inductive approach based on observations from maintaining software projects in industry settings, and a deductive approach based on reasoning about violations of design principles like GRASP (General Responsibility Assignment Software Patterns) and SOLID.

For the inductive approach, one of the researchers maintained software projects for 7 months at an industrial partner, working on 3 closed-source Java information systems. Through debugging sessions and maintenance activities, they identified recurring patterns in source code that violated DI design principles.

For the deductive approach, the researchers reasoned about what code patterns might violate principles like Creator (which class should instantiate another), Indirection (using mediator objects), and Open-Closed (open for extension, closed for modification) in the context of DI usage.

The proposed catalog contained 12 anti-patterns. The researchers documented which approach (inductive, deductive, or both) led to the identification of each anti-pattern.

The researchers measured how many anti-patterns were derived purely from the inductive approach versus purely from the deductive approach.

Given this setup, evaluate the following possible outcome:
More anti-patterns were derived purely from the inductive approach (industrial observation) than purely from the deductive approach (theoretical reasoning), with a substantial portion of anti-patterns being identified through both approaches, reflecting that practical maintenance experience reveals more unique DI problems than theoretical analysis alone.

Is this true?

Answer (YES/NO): NO